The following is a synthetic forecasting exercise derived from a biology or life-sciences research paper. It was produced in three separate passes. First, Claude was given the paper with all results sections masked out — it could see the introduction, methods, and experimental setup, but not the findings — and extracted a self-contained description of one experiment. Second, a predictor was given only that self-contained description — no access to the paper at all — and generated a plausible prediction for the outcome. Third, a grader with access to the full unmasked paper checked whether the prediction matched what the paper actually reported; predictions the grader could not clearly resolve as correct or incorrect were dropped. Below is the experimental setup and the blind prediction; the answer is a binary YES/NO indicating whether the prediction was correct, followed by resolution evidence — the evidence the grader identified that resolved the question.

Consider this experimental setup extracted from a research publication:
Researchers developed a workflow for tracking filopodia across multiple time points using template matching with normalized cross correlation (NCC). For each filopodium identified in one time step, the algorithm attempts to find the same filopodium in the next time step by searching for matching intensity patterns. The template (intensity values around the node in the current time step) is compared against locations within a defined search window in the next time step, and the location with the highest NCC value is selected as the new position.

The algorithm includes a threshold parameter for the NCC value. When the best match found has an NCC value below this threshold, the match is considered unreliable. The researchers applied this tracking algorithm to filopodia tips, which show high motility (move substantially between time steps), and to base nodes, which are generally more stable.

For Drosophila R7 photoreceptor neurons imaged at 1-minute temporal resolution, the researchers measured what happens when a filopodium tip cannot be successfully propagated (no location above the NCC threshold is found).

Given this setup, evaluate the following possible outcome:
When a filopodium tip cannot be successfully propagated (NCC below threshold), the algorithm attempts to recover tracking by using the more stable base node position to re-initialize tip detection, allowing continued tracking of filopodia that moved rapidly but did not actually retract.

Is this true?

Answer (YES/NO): NO